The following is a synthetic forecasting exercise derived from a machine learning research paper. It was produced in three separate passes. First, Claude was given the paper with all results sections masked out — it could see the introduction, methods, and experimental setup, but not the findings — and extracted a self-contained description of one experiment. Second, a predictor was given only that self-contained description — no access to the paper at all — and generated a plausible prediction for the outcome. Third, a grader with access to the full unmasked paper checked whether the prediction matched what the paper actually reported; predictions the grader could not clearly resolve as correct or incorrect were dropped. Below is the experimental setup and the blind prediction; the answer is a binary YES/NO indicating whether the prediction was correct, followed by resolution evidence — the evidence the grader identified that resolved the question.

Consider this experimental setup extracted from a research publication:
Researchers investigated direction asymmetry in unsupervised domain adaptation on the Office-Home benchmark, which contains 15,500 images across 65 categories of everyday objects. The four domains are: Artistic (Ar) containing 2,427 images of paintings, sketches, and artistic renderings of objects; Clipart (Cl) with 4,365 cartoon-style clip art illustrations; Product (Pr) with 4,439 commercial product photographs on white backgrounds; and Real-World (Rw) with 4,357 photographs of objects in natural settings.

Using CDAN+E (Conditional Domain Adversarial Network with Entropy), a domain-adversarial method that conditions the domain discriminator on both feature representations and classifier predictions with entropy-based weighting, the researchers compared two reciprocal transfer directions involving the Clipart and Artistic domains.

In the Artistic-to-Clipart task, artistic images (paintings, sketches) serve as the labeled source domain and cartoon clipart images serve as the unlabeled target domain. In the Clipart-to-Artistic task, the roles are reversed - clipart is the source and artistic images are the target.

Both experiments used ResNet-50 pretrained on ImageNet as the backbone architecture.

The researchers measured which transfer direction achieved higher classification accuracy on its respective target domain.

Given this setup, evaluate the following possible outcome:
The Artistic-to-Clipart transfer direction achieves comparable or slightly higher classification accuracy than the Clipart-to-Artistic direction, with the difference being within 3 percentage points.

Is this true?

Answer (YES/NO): NO